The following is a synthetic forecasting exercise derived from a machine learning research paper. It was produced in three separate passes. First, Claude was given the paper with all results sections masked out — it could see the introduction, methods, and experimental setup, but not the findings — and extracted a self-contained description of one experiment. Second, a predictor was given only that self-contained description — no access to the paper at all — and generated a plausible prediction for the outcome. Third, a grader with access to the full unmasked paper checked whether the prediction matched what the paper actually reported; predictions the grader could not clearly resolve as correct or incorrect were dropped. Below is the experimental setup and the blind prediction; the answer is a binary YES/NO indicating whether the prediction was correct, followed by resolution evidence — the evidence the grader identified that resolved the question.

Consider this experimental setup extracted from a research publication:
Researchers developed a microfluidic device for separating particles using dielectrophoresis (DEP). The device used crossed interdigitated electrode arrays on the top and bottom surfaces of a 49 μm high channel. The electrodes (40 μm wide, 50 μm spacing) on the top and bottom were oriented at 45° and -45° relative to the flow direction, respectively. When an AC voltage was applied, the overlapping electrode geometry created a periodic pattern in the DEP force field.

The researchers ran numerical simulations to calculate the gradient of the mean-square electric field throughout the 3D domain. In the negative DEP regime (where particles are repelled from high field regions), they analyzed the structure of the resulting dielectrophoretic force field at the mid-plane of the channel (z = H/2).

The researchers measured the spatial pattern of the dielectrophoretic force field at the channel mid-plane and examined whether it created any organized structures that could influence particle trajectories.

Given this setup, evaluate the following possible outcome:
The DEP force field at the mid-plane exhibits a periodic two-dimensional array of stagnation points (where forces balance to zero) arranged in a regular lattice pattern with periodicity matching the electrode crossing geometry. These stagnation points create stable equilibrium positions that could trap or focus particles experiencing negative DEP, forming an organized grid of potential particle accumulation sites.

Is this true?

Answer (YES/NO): YES